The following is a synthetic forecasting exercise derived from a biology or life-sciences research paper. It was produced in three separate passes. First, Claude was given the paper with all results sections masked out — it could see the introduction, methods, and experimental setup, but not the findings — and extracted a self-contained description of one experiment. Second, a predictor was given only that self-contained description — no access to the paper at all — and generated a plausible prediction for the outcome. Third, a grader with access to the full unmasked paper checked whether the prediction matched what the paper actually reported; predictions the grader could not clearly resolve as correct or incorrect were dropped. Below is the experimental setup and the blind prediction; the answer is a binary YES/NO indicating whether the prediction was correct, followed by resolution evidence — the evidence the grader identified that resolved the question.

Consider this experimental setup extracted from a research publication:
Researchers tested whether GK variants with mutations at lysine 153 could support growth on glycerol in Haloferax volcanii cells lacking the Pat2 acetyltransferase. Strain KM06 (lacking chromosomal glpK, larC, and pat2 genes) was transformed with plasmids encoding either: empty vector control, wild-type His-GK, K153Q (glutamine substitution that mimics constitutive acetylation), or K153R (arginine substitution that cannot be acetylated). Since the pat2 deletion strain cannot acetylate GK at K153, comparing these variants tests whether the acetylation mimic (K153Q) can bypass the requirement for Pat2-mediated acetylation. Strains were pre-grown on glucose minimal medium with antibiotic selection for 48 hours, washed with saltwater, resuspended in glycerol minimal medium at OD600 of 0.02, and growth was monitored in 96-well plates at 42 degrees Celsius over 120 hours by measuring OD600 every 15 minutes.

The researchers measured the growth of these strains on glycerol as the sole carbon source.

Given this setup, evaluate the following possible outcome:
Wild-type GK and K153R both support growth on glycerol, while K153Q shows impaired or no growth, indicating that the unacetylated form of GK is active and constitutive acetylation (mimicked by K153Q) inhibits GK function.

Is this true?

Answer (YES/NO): NO